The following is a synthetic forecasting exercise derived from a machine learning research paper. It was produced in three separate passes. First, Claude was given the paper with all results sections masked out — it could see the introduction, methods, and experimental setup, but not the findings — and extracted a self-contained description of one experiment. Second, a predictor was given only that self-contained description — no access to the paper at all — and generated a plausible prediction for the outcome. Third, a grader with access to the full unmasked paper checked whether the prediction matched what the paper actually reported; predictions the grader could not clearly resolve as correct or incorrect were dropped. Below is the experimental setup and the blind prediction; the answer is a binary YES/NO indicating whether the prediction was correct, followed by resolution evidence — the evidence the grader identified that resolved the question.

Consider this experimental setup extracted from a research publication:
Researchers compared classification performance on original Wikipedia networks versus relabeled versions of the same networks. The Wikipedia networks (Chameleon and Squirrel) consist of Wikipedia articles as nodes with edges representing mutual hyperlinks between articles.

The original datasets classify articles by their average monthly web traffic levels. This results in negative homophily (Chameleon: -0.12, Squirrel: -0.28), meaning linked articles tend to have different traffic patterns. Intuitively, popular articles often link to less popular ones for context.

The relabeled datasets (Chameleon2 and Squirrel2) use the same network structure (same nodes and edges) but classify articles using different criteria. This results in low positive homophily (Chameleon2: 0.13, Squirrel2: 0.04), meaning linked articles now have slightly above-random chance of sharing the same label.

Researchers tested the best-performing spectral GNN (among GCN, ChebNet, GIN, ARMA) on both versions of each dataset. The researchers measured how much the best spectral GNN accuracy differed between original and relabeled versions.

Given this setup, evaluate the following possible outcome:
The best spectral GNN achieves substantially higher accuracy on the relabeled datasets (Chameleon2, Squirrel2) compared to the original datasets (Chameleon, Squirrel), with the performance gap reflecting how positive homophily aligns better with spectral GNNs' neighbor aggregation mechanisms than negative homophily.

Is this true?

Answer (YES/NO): YES